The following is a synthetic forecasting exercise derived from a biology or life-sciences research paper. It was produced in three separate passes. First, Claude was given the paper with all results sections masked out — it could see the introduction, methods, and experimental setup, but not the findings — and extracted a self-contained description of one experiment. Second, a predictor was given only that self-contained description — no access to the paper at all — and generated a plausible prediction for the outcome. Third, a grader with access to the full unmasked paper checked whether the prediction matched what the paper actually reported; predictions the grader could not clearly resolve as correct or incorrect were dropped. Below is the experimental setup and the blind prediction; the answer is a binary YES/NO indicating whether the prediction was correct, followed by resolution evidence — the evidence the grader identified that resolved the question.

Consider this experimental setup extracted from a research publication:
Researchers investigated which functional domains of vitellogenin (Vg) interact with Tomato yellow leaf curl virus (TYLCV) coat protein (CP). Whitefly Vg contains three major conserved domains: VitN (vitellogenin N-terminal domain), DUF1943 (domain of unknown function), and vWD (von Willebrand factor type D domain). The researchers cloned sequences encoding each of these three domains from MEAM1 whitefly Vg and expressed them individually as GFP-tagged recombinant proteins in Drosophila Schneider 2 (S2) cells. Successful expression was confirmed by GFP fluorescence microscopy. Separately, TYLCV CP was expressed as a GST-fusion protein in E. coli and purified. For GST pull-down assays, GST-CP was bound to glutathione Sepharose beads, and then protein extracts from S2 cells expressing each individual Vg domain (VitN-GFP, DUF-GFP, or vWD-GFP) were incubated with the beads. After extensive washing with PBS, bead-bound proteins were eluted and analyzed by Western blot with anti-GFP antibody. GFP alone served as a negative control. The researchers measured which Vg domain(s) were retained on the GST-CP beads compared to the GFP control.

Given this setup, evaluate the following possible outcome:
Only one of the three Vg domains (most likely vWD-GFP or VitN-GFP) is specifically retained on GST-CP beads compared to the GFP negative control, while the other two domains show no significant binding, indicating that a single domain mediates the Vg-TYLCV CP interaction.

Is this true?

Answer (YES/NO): NO